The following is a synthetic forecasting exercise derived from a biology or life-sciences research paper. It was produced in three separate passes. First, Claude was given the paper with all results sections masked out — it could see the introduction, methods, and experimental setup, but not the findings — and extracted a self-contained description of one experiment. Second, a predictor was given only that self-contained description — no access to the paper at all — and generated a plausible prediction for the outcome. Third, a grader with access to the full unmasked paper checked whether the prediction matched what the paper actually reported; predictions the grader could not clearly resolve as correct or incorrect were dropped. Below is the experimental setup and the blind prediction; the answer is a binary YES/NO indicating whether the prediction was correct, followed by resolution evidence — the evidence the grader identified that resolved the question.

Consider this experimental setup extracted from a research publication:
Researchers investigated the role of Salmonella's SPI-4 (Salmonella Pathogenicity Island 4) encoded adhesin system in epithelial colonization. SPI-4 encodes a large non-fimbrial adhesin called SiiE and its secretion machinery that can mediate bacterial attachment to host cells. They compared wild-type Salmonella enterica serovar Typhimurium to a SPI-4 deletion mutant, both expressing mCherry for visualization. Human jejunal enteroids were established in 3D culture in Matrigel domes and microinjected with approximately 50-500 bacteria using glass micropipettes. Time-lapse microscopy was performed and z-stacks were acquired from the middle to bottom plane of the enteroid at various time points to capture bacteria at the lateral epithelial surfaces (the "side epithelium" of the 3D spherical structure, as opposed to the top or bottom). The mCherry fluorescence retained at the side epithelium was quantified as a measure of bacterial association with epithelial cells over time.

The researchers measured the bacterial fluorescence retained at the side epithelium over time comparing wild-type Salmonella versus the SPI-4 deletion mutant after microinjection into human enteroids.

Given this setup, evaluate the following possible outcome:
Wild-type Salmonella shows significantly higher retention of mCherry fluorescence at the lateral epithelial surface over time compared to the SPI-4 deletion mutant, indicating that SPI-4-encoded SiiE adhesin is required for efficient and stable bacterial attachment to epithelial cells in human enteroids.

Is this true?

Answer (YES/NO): YES